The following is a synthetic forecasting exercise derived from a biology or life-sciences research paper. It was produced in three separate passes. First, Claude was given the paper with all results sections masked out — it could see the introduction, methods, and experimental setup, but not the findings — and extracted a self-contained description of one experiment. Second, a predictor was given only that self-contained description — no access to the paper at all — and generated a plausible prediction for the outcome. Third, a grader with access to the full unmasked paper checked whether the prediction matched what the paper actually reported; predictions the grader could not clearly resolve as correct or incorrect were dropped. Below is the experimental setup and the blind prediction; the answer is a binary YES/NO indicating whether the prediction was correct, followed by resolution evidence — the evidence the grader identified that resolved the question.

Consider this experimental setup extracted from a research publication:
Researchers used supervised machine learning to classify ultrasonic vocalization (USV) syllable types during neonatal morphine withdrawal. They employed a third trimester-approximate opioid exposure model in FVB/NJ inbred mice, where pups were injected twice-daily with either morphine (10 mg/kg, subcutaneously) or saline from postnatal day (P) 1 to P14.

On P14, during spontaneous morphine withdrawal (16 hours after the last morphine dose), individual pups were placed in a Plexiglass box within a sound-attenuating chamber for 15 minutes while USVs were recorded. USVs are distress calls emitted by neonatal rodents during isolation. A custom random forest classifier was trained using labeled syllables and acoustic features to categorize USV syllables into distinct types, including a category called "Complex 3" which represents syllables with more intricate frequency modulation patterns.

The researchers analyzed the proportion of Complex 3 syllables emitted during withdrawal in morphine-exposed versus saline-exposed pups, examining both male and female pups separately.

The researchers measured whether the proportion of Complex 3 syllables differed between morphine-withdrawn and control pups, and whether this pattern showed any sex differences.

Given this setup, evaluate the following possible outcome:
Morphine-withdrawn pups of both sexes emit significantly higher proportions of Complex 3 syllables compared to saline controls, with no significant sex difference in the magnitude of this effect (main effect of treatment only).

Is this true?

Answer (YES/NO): NO